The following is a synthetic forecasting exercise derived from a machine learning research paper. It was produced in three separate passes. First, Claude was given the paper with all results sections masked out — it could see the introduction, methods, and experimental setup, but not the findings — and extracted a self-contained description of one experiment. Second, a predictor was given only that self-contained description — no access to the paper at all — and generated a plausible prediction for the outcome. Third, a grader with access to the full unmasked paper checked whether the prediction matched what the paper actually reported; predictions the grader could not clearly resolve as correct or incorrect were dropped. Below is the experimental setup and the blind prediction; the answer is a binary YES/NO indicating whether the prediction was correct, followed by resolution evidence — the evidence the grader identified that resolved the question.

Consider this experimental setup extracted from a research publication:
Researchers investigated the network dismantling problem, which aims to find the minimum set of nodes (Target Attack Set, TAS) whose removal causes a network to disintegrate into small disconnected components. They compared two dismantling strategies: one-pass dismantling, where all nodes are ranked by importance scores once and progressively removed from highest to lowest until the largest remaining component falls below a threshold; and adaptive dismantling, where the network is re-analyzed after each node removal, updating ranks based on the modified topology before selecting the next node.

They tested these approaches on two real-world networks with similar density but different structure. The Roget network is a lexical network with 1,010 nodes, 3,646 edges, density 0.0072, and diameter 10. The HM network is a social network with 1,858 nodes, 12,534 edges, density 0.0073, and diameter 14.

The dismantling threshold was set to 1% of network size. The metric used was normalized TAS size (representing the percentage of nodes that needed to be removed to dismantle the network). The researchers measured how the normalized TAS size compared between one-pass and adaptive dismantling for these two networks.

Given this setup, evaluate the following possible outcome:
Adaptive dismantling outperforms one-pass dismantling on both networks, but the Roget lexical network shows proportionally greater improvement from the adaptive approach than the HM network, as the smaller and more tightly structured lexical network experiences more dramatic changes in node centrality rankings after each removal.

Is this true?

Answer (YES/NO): NO